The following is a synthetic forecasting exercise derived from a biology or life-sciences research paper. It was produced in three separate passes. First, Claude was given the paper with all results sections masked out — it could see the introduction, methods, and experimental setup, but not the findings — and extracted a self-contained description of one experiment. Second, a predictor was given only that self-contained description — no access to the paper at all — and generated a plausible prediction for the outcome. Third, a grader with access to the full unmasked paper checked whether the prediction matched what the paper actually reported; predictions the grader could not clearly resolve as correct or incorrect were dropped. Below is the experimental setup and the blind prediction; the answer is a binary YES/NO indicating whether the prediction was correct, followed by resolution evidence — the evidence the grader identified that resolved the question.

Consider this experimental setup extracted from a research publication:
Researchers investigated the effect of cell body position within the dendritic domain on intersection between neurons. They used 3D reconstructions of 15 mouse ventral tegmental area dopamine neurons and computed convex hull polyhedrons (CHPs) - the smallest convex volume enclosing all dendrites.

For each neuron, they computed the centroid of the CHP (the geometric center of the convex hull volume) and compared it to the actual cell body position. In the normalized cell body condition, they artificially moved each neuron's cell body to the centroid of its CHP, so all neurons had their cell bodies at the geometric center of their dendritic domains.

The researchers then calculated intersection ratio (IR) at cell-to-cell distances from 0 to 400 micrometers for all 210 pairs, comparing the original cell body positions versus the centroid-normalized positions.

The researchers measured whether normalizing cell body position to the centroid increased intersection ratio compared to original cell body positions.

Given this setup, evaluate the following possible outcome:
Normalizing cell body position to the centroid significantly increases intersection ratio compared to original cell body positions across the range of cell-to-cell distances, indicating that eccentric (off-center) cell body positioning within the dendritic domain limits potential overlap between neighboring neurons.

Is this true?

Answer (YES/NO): YES